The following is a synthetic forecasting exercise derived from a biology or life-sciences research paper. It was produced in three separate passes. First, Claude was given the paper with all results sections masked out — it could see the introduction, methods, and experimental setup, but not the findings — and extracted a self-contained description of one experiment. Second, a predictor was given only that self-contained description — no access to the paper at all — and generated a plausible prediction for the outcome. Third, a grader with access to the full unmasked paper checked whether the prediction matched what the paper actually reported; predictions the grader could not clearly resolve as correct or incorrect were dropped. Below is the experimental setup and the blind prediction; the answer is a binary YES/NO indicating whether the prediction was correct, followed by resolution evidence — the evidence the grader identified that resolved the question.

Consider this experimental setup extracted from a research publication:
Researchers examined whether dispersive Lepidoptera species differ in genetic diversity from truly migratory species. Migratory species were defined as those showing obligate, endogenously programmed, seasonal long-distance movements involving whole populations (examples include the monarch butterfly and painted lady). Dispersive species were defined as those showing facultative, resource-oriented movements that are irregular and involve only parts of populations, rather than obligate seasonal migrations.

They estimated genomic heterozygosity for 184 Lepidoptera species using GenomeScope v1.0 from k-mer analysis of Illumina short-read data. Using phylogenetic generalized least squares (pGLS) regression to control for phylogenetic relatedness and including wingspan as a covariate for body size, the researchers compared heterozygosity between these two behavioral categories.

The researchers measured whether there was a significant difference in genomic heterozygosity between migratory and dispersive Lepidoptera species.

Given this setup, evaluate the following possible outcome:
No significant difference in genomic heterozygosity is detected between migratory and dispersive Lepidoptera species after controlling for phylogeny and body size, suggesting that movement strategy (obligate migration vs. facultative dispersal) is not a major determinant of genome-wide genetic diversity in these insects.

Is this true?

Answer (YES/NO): NO